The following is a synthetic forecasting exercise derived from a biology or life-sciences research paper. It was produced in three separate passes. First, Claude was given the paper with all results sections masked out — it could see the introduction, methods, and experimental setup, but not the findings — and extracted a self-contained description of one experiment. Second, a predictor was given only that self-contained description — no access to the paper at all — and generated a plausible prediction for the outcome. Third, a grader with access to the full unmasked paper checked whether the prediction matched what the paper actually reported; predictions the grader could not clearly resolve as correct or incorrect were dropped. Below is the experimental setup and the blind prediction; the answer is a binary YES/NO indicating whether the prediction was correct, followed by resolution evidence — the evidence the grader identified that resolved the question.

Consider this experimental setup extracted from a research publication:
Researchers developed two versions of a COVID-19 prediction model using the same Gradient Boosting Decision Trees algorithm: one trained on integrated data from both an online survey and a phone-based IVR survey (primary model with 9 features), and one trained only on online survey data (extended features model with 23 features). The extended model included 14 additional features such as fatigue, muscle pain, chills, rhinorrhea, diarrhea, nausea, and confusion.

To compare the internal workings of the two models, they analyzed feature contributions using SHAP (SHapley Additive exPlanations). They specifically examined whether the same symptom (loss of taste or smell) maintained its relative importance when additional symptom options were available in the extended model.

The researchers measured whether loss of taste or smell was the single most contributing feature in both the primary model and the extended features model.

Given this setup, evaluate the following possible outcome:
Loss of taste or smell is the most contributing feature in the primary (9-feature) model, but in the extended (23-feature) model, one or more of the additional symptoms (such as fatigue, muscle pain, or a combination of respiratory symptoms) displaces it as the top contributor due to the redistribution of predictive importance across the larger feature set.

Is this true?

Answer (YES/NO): NO